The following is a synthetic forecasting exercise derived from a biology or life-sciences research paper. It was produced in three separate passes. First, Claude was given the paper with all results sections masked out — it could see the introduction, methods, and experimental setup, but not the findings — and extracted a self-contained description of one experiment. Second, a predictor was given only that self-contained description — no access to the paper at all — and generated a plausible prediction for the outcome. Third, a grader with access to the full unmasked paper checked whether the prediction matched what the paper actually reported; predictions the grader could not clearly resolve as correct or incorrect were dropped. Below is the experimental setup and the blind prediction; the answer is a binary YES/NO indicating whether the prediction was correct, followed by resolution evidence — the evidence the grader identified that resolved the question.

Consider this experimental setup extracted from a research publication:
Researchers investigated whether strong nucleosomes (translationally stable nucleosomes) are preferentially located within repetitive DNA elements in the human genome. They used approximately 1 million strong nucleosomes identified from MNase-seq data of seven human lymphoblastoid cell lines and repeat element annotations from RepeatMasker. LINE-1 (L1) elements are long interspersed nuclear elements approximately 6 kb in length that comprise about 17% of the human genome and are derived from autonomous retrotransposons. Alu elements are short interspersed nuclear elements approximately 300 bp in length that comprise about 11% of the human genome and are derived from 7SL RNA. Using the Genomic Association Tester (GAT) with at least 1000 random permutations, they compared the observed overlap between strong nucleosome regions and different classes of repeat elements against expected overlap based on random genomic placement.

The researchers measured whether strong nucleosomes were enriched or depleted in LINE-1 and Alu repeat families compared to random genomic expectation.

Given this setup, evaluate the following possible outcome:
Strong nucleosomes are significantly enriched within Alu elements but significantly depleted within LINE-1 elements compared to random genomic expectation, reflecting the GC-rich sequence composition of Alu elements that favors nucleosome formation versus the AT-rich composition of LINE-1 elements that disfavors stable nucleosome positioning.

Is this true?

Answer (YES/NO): NO